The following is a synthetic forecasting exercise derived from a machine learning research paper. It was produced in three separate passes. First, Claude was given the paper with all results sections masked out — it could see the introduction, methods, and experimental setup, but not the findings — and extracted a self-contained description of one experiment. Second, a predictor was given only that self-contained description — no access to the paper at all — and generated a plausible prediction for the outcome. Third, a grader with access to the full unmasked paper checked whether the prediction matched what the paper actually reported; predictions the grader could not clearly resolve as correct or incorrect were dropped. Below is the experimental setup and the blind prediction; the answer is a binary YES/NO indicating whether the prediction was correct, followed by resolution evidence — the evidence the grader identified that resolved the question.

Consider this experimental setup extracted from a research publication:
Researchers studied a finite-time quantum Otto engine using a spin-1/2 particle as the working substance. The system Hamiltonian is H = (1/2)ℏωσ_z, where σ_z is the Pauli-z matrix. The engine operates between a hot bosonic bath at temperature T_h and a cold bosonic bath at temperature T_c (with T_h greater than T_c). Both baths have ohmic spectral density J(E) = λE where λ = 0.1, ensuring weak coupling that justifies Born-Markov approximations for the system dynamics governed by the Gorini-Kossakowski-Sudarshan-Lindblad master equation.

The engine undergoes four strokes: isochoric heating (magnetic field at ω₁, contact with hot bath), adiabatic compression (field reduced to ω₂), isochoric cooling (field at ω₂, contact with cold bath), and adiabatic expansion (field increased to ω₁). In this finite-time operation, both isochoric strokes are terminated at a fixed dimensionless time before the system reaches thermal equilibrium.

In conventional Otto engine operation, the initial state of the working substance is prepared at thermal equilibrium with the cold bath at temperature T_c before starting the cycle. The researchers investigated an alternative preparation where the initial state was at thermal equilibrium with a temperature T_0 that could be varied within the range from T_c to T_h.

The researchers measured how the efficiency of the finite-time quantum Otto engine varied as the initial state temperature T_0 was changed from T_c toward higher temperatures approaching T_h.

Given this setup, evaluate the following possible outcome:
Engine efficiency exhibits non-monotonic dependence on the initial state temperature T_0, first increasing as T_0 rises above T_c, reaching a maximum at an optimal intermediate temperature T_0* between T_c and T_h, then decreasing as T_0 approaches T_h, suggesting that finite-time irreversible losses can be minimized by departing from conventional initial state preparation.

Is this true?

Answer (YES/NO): NO